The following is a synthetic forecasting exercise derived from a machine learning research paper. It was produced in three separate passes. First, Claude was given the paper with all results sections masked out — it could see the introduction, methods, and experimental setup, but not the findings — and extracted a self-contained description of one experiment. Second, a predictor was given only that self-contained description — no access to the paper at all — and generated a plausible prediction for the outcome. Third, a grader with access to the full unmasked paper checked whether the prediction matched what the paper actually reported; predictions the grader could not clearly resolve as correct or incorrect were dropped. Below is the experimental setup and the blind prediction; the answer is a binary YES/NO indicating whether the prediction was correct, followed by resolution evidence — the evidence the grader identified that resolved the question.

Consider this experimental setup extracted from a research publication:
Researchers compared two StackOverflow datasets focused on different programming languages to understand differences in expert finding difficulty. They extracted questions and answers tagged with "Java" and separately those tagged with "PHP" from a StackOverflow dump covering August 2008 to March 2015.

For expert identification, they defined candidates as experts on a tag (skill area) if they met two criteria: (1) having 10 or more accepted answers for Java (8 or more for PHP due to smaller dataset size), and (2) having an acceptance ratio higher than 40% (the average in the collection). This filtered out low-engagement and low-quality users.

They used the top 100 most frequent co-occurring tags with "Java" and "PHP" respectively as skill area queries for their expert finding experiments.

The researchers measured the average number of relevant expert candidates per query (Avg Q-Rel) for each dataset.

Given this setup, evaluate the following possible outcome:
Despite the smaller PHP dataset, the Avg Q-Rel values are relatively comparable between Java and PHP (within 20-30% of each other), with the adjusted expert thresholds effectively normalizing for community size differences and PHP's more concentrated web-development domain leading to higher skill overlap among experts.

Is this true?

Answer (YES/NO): NO